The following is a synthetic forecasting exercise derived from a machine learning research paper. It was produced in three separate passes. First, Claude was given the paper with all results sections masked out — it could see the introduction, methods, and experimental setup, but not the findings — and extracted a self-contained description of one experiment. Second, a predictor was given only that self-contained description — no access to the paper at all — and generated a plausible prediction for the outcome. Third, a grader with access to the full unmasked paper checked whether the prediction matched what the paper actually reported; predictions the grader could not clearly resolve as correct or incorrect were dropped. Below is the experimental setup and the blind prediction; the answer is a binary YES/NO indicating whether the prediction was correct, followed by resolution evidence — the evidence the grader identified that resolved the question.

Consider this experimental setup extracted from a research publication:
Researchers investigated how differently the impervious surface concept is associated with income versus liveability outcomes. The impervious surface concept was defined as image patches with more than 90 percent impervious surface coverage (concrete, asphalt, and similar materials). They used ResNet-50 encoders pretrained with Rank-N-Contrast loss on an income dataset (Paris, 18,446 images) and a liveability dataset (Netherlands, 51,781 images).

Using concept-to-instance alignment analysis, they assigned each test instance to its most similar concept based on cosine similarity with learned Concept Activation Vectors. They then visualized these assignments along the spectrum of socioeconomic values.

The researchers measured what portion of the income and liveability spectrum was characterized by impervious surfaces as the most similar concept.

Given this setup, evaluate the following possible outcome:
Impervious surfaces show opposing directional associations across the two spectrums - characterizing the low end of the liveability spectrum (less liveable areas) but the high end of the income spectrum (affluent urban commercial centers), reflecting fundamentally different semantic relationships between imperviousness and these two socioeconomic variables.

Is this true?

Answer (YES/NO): NO